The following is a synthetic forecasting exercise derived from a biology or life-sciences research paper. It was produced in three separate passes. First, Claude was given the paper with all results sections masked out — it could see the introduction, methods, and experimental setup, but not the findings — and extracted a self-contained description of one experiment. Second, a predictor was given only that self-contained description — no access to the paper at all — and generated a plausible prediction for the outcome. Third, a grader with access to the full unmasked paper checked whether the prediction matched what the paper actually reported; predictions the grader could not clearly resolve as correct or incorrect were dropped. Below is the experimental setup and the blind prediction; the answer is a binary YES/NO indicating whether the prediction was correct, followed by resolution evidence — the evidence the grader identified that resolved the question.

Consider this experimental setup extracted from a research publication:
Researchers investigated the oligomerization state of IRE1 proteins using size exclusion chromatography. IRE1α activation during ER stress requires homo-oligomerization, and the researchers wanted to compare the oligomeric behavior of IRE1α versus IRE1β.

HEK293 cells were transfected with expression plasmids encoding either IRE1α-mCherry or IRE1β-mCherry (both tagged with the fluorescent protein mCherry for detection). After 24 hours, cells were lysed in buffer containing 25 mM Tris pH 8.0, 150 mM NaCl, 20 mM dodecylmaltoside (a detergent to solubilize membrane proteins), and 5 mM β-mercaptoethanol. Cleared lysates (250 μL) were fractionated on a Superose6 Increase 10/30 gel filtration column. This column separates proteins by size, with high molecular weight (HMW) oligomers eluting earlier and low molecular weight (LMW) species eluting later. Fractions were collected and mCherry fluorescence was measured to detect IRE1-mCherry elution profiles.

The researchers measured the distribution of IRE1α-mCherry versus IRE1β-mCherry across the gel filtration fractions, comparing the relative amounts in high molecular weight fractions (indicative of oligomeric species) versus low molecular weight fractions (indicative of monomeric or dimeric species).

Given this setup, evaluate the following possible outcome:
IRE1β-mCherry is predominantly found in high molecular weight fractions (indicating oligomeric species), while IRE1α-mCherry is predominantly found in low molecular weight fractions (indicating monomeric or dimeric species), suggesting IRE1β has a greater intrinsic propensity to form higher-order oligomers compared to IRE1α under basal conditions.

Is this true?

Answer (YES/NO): NO